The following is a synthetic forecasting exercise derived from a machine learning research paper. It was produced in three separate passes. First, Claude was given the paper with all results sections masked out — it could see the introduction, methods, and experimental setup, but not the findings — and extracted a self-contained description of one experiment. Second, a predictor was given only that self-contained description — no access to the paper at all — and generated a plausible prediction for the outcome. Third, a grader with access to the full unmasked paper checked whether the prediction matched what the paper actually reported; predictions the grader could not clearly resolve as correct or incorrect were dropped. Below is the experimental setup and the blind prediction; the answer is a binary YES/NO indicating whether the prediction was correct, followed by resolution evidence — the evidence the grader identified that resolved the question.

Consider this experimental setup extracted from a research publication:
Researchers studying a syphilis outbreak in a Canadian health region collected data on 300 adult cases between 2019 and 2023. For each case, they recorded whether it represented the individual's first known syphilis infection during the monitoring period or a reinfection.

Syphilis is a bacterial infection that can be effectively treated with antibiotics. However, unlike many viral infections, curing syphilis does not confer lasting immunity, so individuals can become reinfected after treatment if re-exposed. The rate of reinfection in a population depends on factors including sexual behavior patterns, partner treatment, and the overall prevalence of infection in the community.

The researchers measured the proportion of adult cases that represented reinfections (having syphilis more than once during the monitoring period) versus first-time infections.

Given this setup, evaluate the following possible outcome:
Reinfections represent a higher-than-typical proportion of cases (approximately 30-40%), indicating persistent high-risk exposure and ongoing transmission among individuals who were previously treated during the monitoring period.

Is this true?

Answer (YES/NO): NO